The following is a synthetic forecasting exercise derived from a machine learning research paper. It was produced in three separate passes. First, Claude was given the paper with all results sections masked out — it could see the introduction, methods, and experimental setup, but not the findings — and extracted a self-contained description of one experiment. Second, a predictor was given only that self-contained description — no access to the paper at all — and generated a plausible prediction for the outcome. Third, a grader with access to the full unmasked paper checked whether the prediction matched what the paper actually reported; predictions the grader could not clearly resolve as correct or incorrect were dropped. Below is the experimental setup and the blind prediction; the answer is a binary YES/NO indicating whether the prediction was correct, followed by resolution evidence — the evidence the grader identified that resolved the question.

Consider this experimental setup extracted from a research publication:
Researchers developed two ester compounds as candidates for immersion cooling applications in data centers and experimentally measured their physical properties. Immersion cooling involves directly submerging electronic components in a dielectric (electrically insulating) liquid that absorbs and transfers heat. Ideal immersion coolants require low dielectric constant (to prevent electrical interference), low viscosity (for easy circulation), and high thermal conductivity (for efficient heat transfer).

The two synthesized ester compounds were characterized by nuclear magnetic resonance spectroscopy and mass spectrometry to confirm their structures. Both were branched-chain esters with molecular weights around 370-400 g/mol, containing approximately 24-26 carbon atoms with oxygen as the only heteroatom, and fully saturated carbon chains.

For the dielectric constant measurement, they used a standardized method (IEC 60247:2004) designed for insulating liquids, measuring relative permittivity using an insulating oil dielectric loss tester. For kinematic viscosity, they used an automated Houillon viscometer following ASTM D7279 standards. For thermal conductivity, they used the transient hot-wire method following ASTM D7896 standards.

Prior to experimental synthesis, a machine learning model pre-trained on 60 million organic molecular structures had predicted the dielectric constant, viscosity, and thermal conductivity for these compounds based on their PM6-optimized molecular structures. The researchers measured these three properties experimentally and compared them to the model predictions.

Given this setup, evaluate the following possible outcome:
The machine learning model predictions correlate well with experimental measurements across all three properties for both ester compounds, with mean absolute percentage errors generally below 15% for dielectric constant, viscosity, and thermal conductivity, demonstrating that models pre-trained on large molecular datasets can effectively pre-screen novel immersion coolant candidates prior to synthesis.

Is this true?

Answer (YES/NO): YES